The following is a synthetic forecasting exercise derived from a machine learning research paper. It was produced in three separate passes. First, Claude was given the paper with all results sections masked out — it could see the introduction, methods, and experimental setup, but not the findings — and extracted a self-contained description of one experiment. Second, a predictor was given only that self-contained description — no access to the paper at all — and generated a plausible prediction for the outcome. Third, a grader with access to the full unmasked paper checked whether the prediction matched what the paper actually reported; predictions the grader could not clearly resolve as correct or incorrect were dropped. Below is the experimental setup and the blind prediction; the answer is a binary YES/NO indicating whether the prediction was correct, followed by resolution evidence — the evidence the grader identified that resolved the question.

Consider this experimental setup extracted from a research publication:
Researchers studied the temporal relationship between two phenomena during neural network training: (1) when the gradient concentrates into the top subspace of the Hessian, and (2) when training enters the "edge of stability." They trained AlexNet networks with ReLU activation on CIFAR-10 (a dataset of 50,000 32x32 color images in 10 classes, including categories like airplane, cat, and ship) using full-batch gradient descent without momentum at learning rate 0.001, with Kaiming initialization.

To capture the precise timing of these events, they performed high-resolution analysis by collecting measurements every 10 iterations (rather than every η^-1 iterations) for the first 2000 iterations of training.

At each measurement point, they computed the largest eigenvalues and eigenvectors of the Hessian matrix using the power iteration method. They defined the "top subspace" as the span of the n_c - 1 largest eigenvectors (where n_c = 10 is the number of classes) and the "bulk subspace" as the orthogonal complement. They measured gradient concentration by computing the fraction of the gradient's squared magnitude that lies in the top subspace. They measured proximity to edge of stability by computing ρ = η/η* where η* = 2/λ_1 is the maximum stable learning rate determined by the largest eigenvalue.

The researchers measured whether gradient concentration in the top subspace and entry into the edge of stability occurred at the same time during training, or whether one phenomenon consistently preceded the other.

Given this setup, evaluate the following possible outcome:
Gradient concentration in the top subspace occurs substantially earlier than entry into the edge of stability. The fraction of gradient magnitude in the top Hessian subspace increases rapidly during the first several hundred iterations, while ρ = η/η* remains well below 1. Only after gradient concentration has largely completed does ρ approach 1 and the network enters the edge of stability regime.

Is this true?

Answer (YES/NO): NO